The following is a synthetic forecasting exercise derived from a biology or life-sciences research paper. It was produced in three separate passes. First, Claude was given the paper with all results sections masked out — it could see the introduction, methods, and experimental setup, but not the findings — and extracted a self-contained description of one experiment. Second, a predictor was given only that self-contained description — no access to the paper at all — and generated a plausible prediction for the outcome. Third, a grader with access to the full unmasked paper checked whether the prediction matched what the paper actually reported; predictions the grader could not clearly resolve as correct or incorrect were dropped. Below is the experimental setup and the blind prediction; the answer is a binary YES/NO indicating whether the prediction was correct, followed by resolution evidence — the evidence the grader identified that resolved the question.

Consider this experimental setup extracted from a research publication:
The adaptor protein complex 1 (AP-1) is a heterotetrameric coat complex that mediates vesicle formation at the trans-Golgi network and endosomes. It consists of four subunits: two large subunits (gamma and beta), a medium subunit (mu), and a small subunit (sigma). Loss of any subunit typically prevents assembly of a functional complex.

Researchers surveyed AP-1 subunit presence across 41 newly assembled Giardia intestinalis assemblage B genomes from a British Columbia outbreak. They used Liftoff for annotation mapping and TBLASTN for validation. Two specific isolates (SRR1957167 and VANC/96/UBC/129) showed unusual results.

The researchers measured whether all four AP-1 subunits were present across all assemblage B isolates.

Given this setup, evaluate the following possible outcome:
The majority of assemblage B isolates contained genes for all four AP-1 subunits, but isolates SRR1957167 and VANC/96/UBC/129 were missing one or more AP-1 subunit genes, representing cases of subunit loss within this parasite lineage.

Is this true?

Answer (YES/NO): NO